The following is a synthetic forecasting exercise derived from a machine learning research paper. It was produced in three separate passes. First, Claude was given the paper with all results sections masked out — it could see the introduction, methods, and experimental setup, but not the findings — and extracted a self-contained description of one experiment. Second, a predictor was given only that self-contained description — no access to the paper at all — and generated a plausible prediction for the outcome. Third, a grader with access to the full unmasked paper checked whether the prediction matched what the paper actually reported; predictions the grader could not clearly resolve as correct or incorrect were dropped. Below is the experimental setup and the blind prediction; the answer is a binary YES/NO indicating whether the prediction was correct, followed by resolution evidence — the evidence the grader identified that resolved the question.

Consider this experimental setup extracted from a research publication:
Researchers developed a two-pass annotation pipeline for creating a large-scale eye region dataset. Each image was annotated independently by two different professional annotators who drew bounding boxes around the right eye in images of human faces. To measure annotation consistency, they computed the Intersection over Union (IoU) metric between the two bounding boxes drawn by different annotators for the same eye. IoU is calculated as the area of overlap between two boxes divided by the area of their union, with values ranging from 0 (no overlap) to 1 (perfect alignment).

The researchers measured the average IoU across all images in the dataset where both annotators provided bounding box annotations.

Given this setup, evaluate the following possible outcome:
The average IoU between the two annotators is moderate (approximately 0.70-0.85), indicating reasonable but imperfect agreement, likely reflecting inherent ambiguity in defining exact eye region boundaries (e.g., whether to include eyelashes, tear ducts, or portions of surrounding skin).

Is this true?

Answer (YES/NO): NO